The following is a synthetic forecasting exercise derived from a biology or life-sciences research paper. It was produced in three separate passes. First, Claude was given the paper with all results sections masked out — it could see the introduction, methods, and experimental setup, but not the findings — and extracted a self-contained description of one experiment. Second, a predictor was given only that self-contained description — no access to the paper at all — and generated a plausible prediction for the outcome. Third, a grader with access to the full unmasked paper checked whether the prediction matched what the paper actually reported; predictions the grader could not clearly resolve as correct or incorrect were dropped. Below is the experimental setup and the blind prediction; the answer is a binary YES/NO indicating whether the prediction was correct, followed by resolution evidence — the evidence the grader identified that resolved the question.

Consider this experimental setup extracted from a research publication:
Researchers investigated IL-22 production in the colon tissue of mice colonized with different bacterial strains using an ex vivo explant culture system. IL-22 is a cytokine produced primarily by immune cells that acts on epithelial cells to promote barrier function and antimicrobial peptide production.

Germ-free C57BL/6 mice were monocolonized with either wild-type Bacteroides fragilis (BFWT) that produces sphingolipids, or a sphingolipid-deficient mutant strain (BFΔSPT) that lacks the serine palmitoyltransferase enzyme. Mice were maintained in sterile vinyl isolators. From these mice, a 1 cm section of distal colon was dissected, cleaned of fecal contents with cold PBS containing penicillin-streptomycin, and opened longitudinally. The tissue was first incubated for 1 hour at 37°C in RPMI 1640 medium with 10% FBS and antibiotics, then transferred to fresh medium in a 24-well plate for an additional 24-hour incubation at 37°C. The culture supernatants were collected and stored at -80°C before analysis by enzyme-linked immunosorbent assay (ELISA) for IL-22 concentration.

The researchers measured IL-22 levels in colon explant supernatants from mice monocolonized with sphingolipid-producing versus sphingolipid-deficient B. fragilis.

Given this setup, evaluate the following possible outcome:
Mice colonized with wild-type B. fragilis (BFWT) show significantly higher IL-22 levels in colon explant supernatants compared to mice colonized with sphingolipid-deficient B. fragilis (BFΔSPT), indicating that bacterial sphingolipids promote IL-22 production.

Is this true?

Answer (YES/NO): NO